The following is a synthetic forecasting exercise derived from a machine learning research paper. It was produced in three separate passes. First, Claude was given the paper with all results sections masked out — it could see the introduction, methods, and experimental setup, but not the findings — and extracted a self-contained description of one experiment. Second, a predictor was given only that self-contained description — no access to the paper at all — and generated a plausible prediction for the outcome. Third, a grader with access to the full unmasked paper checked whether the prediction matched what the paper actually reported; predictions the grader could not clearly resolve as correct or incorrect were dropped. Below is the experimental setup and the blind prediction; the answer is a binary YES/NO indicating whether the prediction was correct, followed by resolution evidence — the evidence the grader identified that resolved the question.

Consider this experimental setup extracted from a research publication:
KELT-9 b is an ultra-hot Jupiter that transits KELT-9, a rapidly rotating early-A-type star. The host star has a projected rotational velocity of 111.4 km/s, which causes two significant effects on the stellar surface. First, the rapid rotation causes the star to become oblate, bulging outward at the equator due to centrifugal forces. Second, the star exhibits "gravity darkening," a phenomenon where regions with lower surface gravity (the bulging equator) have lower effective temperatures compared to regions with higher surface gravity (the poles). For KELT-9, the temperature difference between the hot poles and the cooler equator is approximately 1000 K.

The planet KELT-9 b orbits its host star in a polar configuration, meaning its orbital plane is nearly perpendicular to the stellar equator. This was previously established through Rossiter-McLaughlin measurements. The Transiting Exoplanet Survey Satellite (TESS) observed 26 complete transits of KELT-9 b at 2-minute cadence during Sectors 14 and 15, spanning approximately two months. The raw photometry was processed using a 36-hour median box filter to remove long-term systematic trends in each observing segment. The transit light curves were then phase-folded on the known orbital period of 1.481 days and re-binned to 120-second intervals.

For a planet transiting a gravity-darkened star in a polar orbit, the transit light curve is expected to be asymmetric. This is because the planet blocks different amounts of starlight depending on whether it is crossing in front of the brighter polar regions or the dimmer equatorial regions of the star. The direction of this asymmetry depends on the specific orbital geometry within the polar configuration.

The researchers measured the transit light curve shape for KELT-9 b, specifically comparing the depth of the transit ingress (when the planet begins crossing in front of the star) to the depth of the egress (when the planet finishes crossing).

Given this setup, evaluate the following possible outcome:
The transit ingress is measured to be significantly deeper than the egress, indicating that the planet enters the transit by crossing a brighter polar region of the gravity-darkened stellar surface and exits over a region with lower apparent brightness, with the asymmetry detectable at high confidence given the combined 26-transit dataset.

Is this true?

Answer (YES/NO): YES